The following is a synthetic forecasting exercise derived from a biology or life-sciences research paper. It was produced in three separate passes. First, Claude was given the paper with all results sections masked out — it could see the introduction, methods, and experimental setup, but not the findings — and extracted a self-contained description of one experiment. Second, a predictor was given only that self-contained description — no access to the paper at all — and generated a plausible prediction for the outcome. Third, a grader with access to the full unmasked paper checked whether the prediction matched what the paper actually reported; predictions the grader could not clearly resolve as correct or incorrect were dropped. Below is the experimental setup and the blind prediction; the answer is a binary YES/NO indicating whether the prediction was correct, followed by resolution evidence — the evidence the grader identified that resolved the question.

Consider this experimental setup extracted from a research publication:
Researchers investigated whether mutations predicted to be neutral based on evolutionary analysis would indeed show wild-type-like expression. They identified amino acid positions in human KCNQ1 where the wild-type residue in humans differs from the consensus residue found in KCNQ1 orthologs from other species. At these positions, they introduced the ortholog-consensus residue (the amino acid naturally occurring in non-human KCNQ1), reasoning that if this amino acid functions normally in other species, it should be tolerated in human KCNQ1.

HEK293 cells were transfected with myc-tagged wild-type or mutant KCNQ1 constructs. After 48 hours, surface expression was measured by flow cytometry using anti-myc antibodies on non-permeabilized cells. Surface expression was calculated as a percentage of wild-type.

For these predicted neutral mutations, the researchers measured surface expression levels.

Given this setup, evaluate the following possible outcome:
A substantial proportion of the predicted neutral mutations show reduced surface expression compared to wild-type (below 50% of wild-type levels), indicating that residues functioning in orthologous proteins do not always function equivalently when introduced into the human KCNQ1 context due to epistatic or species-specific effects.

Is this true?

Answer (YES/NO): NO